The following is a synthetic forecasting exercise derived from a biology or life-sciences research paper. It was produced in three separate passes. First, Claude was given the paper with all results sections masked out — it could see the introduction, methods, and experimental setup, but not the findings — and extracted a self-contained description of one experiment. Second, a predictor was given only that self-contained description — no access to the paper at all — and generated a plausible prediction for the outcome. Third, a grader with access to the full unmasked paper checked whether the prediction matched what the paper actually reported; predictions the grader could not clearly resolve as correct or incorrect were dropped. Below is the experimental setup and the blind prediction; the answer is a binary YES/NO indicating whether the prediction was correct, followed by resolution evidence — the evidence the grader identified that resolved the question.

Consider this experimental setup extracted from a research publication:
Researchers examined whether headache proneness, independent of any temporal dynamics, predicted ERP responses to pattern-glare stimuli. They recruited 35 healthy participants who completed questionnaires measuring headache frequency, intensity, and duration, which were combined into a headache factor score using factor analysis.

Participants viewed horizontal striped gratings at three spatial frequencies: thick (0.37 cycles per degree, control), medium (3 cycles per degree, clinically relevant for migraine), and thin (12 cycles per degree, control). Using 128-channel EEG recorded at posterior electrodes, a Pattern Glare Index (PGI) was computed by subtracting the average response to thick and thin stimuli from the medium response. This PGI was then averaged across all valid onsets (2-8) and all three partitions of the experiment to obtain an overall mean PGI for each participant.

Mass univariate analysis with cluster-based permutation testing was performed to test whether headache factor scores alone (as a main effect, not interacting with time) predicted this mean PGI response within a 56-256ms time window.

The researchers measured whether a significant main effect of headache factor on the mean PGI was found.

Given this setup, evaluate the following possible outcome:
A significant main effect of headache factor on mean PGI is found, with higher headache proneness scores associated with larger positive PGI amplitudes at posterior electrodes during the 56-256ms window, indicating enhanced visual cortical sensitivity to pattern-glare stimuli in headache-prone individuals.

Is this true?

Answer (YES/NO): YES